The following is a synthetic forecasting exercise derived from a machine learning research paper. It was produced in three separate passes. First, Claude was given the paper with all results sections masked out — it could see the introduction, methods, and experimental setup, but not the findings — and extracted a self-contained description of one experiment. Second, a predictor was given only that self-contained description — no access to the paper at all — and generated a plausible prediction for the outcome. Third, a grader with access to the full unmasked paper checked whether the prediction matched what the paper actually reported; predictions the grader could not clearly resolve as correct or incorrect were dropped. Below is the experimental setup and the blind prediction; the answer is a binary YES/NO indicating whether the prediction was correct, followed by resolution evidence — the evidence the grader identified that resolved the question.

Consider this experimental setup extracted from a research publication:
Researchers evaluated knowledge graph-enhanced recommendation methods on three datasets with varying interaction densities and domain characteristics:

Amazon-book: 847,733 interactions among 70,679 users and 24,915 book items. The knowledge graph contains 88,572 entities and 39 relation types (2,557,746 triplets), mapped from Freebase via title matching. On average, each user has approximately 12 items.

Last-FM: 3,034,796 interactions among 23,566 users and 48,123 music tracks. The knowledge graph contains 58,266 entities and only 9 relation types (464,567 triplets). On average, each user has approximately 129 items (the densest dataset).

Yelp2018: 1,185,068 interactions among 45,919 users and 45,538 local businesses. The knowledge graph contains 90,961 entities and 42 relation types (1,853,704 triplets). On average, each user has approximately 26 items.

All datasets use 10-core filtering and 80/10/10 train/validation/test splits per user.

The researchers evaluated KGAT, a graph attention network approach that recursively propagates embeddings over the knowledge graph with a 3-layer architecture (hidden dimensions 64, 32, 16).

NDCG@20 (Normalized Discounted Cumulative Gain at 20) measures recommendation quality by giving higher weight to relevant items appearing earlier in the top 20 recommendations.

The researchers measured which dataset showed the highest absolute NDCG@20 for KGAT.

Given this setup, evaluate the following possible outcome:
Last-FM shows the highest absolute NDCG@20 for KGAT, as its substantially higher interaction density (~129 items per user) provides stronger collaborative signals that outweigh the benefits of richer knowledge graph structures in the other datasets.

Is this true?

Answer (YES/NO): YES